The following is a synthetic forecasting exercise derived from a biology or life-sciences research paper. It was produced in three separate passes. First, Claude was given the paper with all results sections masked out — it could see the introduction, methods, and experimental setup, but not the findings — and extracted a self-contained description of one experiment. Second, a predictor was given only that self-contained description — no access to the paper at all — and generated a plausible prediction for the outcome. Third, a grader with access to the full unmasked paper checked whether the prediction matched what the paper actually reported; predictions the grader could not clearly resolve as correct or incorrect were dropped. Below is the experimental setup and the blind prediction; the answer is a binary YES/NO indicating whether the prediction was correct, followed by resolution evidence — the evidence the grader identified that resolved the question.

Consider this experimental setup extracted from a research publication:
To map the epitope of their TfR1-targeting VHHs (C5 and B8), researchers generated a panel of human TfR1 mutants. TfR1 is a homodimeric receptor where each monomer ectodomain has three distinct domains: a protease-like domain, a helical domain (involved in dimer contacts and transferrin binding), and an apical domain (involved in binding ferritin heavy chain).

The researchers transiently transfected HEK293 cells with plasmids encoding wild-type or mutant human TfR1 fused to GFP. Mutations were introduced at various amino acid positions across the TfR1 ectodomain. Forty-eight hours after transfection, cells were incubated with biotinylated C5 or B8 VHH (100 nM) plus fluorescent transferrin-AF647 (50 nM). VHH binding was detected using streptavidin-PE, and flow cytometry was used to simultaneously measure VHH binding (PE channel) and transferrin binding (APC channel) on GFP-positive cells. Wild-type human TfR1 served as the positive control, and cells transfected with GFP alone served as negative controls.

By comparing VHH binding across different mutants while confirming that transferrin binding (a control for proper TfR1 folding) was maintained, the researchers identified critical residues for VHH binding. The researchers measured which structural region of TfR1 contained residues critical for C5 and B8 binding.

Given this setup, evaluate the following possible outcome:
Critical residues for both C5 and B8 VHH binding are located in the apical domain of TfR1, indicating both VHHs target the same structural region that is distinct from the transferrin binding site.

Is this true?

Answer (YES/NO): NO